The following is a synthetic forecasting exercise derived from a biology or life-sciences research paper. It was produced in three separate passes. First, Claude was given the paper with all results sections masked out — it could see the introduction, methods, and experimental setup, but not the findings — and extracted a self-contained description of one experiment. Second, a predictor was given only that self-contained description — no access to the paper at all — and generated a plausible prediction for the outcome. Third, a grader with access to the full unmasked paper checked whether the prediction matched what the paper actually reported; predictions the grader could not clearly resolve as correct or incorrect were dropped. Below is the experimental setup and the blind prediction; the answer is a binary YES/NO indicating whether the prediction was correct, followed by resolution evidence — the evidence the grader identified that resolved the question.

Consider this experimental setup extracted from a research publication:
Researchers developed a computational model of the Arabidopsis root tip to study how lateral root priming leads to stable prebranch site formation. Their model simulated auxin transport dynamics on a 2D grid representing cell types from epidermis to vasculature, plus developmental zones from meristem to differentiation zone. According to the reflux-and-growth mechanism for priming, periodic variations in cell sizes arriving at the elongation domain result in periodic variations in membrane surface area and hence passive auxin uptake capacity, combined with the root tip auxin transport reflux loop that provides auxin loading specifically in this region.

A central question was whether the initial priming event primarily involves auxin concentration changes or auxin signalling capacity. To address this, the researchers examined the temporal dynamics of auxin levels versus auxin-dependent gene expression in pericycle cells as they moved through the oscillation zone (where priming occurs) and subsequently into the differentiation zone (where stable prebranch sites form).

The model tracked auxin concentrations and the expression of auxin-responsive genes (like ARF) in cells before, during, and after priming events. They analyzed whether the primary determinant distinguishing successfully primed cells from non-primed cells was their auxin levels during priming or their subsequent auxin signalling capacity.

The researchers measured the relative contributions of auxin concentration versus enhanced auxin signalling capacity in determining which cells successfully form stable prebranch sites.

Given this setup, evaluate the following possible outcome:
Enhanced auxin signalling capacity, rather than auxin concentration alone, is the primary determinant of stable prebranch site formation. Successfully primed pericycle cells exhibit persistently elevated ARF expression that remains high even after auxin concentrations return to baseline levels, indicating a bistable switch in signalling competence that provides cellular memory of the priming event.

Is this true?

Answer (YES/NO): NO